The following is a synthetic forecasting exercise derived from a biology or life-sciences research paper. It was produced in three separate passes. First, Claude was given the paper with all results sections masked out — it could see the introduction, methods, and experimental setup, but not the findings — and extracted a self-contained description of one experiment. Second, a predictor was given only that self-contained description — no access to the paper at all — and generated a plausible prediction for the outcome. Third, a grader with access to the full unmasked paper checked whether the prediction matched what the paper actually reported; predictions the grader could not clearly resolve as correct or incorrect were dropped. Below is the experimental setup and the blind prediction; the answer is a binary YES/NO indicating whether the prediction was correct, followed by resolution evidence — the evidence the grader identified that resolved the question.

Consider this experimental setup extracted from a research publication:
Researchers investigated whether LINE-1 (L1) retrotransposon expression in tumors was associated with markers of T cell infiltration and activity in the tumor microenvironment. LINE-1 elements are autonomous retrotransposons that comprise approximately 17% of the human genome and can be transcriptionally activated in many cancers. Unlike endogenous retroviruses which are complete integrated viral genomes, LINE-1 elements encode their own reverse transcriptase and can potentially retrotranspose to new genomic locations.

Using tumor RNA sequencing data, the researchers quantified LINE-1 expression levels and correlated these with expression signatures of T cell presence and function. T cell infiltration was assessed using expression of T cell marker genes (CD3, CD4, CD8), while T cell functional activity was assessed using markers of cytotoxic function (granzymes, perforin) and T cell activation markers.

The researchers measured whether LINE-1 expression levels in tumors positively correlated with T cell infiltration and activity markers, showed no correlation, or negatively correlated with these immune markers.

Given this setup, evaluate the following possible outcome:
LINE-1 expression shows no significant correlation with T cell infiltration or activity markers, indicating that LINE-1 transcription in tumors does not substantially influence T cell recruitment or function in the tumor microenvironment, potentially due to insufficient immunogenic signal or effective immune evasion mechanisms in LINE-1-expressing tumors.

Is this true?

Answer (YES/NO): NO